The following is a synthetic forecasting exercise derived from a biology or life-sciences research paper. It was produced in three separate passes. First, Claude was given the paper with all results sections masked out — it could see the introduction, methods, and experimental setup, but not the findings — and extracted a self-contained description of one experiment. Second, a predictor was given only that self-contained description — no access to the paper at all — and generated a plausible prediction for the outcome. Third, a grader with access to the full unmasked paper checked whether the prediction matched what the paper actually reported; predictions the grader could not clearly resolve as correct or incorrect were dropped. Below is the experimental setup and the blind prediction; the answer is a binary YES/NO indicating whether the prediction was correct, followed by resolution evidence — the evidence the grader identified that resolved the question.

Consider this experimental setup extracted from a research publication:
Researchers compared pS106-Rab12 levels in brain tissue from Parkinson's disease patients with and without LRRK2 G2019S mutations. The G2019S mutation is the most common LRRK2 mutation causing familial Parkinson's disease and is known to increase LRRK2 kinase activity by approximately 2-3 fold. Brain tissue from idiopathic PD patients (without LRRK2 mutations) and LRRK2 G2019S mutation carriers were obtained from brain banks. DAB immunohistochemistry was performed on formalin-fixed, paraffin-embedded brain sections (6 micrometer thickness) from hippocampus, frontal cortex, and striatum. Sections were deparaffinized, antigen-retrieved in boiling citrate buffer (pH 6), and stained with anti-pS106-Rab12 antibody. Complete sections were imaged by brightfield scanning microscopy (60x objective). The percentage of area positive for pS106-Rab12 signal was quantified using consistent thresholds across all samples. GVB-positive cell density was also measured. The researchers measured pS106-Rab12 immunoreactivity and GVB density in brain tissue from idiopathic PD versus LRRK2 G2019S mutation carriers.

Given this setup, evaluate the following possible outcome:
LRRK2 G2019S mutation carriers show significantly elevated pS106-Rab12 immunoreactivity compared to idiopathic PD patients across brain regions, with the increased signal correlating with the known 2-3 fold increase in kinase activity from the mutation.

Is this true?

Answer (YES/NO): NO